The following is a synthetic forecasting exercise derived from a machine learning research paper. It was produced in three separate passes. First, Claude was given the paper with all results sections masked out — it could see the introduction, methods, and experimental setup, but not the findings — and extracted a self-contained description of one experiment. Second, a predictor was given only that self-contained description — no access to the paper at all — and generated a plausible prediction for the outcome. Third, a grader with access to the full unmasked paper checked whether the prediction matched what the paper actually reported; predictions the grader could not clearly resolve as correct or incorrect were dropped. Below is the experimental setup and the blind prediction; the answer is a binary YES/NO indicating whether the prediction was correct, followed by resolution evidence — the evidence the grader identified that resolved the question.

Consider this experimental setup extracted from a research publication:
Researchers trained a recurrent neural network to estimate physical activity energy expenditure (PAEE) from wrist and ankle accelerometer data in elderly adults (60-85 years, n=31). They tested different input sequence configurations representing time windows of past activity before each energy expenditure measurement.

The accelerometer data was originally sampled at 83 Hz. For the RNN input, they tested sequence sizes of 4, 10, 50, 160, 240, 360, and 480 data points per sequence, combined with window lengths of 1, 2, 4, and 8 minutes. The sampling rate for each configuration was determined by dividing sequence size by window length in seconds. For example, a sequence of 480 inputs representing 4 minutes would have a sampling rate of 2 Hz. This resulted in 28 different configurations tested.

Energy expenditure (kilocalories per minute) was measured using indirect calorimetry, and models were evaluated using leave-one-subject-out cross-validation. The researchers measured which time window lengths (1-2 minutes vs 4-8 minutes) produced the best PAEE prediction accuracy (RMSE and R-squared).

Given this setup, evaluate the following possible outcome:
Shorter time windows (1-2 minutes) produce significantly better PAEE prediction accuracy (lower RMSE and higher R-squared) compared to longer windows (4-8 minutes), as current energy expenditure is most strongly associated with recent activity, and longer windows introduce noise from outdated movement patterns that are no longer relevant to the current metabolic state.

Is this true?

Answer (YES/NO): YES